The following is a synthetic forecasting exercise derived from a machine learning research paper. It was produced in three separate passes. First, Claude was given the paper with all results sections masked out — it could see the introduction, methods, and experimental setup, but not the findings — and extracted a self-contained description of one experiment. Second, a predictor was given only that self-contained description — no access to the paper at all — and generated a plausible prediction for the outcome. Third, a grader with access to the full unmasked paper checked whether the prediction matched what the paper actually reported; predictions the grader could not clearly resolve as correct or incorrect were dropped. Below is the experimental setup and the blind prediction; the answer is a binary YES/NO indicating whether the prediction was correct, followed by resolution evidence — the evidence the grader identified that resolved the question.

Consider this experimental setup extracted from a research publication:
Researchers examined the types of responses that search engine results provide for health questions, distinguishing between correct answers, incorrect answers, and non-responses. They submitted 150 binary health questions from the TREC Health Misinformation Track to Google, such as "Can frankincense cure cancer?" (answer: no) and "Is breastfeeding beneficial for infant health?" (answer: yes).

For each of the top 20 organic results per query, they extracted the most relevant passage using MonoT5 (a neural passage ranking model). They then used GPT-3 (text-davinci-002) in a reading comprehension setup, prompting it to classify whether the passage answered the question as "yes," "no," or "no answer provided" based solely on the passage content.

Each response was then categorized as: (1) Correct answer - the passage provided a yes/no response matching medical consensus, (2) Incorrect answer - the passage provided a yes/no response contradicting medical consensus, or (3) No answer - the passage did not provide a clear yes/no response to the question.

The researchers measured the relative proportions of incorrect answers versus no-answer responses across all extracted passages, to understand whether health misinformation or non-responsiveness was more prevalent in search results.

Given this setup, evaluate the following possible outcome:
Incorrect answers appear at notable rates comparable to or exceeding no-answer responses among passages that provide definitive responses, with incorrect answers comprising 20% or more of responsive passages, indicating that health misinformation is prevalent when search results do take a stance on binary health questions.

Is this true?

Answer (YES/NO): NO